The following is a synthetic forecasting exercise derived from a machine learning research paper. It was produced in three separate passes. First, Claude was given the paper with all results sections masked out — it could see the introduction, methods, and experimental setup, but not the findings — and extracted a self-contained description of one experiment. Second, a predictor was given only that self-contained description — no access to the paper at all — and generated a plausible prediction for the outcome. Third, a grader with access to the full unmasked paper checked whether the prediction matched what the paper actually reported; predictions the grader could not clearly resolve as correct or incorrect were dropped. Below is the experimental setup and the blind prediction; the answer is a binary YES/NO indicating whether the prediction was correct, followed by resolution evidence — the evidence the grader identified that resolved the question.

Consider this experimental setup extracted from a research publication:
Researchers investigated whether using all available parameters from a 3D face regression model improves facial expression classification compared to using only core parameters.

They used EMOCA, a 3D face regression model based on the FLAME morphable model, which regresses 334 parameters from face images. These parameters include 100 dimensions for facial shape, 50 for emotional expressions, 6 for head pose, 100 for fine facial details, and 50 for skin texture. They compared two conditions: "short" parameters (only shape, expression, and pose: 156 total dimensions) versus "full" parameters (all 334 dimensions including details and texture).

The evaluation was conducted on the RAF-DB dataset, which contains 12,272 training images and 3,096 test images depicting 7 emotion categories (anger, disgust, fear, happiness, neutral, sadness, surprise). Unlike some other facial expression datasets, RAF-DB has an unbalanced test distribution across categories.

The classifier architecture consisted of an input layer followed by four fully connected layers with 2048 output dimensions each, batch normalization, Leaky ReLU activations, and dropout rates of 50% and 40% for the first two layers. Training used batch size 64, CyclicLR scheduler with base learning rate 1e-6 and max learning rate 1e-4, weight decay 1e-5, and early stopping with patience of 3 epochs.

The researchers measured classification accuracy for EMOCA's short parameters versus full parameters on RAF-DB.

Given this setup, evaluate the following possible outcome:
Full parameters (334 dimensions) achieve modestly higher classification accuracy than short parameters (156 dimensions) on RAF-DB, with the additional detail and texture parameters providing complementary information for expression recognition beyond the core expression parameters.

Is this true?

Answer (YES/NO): YES